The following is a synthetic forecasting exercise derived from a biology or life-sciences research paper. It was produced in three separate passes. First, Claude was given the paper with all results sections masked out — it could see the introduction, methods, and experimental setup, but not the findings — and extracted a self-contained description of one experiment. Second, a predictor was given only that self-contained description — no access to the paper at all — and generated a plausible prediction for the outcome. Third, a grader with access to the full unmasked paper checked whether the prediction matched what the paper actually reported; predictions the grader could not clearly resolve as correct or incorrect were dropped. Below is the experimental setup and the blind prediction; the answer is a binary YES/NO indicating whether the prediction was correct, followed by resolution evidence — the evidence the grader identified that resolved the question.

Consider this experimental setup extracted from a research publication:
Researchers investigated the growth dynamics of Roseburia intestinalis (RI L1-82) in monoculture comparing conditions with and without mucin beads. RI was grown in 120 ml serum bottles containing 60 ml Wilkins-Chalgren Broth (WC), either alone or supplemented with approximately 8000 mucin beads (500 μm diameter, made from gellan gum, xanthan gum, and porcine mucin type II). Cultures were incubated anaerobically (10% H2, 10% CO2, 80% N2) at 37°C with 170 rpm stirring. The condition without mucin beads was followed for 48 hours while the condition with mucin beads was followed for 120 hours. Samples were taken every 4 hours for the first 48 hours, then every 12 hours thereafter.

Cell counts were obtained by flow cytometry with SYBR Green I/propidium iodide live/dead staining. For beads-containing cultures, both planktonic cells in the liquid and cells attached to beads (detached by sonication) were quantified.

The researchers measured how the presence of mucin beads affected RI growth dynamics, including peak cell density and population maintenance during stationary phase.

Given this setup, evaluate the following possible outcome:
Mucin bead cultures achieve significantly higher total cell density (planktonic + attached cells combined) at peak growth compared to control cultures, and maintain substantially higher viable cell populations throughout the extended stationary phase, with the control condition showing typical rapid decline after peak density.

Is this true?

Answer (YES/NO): NO